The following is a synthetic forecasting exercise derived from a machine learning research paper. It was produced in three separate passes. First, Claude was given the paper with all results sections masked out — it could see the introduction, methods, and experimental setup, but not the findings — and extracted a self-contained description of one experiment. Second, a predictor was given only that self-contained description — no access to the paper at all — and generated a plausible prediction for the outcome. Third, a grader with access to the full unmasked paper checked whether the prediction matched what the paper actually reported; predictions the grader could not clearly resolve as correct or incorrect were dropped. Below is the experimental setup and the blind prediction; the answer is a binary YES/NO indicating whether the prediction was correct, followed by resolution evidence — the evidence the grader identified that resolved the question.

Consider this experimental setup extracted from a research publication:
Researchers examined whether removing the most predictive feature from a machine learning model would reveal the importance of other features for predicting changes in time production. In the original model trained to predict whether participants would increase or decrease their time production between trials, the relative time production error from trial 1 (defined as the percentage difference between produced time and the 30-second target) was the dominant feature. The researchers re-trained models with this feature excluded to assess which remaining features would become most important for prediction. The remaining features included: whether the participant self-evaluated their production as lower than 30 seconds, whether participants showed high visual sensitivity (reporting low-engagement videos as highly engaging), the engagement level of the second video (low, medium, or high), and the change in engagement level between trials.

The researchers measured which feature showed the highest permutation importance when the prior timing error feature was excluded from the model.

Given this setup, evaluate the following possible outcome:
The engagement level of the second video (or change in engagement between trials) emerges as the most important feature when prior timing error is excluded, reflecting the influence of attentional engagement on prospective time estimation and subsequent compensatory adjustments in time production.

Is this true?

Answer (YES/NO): NO